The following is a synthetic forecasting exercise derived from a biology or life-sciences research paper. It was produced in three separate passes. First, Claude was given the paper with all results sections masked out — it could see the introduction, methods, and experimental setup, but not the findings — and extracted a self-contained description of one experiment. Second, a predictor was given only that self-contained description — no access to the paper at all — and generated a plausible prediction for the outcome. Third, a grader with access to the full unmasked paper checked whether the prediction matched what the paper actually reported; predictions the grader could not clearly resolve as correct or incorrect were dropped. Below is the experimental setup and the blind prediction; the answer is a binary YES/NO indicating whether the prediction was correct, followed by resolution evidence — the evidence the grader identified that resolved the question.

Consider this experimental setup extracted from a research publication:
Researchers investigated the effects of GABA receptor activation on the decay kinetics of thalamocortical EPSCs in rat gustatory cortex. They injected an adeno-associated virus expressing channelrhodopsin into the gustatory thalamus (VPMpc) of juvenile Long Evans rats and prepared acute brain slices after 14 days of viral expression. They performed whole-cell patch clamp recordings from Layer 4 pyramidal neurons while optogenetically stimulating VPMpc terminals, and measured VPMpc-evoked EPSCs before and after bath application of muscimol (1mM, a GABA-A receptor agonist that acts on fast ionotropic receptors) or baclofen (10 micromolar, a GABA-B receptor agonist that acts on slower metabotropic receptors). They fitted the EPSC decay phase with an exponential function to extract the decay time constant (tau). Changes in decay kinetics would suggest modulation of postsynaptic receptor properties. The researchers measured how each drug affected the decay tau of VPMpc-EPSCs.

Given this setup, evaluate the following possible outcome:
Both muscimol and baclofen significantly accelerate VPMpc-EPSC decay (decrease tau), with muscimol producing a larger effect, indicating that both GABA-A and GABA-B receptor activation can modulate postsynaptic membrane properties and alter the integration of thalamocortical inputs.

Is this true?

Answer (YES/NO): NO